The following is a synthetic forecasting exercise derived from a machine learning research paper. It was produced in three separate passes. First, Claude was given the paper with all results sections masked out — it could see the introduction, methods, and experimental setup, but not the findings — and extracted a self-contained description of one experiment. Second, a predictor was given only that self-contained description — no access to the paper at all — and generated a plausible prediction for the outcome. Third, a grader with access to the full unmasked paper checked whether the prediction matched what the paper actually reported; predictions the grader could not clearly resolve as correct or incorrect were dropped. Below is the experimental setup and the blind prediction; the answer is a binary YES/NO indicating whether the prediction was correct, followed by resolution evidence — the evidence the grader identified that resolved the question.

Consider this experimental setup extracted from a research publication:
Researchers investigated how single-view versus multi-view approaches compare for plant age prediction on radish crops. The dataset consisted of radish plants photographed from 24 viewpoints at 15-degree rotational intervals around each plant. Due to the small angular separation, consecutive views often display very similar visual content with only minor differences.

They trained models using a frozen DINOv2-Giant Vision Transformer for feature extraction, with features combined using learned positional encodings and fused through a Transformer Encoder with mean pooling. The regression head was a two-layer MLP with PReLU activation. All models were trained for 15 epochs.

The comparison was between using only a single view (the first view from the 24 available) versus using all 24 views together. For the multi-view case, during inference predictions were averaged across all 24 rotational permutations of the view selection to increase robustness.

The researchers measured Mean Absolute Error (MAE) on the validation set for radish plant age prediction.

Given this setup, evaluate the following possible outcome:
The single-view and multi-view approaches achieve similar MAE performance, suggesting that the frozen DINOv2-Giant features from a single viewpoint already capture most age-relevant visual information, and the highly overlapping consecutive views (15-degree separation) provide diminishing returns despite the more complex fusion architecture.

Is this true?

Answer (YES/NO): NO